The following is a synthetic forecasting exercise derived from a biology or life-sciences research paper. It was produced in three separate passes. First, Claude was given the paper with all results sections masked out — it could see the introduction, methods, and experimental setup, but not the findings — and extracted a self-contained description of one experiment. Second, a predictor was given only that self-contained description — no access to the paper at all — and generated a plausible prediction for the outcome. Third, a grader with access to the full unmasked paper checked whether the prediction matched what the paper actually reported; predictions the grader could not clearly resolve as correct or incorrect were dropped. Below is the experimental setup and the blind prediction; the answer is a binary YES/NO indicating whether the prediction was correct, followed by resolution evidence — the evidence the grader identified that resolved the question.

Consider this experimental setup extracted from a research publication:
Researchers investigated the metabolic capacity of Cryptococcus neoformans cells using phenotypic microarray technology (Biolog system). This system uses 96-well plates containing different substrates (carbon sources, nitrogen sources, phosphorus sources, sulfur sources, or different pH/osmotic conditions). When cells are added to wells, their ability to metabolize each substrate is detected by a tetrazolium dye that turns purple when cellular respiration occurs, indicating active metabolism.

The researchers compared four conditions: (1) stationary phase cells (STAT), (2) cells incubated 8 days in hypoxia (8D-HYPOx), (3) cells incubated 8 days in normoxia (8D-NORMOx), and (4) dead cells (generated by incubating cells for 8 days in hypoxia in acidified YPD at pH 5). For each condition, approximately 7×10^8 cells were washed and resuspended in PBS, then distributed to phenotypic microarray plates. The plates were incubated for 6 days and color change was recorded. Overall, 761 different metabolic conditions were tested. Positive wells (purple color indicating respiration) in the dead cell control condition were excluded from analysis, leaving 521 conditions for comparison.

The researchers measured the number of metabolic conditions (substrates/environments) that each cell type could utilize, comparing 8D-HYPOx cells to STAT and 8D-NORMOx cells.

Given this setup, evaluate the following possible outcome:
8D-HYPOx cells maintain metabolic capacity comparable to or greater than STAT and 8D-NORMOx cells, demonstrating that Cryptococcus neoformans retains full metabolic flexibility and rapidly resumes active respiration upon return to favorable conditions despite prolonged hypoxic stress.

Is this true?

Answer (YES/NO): NO